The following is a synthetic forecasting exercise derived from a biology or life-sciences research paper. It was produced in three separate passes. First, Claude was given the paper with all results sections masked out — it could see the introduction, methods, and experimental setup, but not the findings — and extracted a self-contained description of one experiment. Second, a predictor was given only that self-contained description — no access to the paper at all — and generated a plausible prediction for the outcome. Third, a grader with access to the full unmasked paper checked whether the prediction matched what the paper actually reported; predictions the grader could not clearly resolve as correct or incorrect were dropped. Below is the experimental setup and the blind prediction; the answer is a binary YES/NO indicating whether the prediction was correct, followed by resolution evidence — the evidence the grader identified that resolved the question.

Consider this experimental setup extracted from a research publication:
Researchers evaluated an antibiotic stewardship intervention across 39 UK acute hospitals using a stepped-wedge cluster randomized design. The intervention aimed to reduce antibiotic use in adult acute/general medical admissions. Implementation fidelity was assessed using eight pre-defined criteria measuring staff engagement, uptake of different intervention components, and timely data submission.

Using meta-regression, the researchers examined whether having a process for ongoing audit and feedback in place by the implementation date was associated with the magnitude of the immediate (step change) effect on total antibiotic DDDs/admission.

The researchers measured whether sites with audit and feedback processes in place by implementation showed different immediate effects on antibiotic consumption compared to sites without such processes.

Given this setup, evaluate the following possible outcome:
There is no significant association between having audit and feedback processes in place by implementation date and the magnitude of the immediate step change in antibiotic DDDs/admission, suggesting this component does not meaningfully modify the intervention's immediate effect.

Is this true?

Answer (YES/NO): NO